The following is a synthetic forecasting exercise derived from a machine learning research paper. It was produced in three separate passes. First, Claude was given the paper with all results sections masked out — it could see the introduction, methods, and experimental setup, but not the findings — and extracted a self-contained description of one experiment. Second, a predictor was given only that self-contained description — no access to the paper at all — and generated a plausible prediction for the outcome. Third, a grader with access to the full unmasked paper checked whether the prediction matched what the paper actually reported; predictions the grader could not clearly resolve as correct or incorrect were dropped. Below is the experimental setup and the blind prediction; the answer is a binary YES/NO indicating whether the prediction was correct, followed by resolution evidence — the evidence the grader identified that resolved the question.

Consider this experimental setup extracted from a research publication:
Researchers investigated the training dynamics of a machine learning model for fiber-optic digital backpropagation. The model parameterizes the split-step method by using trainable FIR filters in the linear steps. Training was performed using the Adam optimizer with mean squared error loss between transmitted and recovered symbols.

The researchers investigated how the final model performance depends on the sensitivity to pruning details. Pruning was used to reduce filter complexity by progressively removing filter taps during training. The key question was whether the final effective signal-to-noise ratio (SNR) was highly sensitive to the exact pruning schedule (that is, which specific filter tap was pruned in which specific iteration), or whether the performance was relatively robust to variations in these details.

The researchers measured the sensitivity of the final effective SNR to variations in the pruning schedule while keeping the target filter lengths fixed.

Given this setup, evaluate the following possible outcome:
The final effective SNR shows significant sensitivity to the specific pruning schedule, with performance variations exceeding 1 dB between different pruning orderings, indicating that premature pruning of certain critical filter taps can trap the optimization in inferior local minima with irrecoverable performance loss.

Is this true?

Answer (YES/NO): NO